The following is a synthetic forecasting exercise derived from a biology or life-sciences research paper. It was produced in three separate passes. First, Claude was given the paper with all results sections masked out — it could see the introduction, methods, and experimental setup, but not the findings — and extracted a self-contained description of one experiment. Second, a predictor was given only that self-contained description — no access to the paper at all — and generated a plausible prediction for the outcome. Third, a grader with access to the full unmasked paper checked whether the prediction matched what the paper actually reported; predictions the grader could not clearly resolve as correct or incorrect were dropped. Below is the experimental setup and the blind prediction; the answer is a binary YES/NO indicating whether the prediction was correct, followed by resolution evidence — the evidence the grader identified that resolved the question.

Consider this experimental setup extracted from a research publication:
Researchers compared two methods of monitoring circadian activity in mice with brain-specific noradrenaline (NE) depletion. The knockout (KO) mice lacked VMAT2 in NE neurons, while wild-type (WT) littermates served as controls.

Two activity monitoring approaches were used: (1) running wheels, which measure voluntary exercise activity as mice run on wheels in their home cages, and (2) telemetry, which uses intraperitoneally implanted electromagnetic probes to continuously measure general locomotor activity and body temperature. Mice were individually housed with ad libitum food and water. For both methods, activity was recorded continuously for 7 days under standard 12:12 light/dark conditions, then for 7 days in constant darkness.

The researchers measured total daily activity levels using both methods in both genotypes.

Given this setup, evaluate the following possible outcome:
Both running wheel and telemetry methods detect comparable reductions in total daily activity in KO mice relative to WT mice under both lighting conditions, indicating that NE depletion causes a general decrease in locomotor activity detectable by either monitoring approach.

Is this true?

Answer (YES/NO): NO